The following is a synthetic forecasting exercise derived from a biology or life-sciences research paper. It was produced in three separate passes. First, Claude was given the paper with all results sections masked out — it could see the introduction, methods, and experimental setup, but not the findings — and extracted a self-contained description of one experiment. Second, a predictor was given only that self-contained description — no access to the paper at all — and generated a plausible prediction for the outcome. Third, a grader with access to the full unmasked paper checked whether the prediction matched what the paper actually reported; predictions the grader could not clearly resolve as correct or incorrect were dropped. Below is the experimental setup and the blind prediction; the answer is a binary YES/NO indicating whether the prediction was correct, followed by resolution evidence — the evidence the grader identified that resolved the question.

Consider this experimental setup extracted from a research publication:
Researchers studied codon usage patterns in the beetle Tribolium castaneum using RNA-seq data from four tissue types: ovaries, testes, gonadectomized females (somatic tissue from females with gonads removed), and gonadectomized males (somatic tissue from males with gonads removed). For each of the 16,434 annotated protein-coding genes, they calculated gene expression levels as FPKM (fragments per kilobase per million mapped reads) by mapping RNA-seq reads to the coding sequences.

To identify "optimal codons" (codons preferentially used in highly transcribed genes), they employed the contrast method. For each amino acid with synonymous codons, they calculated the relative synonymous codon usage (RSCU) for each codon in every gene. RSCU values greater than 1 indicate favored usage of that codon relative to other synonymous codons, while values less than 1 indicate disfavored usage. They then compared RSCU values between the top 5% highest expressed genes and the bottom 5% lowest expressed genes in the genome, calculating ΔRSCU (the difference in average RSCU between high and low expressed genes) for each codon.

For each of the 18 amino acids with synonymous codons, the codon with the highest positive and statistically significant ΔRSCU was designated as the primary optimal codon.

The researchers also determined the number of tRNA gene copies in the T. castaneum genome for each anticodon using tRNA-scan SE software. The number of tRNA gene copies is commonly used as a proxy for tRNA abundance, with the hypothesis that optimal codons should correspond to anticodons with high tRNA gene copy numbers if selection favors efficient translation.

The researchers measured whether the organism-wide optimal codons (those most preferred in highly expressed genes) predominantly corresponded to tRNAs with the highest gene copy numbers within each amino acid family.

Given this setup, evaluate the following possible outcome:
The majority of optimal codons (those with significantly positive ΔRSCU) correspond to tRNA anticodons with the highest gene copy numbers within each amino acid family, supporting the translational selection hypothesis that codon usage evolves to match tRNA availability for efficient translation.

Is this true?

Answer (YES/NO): YES